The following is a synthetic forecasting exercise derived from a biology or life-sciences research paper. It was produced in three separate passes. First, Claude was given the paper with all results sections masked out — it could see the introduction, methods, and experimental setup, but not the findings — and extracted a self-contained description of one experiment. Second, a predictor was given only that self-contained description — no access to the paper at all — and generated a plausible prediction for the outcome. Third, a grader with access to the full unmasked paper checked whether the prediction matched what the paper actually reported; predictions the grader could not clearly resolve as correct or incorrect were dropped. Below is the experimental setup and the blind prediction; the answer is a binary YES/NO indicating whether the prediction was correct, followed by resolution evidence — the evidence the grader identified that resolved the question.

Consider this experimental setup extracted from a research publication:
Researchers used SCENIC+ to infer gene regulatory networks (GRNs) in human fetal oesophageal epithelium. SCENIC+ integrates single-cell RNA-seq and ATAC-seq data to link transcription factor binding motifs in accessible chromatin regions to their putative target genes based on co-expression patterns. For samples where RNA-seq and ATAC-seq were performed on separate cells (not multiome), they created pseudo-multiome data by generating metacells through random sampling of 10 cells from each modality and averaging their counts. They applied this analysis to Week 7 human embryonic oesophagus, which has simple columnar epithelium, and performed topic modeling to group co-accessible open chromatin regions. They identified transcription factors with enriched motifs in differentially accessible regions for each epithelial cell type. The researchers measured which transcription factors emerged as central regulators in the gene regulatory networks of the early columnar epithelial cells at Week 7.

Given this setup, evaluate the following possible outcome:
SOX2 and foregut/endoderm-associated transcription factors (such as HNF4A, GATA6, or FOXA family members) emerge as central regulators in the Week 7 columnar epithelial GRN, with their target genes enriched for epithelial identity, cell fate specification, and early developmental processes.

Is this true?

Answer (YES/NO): NO